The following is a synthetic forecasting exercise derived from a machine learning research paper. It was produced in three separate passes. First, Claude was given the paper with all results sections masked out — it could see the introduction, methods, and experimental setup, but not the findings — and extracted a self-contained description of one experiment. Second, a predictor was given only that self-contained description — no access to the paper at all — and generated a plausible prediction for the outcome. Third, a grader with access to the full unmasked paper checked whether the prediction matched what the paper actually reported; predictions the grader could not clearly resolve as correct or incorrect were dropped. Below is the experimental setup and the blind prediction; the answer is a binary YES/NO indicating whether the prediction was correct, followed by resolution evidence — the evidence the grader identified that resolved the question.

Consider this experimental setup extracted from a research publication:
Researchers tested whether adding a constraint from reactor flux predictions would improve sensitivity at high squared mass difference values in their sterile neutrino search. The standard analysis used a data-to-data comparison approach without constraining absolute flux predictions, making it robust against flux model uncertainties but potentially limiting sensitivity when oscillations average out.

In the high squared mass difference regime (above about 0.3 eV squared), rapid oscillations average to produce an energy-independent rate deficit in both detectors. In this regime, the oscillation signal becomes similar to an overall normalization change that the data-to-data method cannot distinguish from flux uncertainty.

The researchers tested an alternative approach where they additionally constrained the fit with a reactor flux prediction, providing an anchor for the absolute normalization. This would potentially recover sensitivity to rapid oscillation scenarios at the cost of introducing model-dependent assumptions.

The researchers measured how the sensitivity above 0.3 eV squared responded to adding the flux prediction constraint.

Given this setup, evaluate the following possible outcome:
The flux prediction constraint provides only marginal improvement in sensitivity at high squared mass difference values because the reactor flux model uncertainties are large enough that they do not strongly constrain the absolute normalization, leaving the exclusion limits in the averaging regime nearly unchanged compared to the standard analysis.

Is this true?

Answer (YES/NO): NO